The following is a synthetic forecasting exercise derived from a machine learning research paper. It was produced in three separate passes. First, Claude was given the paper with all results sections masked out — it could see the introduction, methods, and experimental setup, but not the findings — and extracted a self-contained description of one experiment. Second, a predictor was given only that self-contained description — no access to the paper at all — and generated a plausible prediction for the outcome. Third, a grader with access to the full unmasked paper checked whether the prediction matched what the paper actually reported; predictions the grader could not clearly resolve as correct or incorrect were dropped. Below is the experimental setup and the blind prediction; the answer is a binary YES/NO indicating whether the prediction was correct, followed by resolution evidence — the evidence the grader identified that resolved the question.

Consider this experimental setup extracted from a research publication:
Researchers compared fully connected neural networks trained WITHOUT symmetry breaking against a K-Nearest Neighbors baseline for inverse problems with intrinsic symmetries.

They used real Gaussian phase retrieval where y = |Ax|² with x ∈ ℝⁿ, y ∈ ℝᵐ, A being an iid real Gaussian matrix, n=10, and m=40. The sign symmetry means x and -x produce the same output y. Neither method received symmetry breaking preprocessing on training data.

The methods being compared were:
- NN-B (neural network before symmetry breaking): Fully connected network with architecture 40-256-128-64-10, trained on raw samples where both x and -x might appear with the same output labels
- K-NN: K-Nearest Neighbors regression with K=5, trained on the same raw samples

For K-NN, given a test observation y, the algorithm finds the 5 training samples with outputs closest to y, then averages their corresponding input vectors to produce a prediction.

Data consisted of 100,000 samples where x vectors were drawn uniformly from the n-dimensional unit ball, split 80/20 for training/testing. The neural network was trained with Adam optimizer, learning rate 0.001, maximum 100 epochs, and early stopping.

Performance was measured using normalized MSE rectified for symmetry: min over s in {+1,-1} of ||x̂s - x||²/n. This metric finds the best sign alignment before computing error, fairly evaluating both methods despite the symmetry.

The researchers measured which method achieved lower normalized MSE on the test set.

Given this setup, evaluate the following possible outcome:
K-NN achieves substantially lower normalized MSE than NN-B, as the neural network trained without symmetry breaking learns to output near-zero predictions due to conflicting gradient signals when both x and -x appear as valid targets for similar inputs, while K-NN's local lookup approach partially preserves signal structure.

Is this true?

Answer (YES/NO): YES